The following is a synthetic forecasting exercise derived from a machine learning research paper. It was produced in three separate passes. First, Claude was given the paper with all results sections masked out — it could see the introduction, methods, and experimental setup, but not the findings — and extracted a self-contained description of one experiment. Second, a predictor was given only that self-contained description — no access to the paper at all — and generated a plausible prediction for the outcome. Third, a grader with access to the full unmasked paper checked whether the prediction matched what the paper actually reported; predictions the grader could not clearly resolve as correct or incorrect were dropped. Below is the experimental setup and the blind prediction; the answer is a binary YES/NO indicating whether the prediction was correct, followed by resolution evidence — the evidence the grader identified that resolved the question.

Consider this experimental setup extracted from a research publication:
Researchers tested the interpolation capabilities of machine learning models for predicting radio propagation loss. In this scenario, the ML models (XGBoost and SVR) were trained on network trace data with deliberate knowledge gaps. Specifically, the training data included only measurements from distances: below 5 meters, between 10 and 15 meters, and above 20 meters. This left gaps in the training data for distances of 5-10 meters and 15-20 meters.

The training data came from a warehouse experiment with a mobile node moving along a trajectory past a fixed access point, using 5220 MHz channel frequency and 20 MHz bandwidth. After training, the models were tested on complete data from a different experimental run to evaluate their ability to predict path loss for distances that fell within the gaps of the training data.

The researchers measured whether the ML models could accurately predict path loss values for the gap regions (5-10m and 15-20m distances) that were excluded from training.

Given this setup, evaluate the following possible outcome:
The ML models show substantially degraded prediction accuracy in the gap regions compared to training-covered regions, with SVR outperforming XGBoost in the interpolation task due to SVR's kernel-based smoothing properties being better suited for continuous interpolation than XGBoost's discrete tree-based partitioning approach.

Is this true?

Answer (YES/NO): NO